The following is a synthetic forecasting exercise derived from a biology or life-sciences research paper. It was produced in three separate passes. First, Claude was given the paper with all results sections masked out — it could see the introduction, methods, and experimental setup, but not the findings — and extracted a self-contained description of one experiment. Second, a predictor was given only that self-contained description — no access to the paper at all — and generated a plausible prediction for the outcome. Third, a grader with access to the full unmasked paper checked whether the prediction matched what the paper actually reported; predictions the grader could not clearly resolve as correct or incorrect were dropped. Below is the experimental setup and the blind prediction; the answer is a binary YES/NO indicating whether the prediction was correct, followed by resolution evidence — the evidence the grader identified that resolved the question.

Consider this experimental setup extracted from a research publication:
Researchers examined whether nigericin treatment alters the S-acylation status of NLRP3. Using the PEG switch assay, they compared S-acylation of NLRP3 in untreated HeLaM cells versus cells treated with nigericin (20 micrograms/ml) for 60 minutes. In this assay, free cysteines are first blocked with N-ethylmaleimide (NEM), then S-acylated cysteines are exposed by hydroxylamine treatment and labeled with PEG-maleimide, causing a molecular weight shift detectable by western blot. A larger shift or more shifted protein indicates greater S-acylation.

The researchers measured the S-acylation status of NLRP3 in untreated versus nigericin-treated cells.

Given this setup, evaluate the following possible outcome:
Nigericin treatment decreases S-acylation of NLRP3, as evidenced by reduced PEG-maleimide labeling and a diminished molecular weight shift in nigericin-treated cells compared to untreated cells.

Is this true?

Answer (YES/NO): NO